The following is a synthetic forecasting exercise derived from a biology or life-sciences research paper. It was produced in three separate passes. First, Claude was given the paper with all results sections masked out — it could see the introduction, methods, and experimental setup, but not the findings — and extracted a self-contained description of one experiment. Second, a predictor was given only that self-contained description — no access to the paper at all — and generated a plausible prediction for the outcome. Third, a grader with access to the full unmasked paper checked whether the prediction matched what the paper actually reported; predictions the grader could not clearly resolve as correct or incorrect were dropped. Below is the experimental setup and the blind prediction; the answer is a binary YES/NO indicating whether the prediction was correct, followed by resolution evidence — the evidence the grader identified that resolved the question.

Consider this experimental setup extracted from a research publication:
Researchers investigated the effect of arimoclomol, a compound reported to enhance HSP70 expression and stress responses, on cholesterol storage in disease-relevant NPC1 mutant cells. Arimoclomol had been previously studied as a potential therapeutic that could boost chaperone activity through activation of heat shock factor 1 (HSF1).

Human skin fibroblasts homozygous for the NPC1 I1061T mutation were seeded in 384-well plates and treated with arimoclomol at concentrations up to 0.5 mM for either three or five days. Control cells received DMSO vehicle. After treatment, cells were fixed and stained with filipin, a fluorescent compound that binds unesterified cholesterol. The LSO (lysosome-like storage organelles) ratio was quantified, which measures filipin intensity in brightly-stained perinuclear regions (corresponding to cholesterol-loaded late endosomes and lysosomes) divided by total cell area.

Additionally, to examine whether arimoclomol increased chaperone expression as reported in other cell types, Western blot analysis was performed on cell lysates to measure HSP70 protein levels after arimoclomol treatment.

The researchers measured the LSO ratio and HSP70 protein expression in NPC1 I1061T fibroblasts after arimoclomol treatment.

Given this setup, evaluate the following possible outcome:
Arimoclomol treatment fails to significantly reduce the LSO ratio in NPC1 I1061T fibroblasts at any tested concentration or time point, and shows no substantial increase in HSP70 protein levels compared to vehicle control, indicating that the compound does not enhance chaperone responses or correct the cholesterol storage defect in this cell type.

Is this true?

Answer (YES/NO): YES